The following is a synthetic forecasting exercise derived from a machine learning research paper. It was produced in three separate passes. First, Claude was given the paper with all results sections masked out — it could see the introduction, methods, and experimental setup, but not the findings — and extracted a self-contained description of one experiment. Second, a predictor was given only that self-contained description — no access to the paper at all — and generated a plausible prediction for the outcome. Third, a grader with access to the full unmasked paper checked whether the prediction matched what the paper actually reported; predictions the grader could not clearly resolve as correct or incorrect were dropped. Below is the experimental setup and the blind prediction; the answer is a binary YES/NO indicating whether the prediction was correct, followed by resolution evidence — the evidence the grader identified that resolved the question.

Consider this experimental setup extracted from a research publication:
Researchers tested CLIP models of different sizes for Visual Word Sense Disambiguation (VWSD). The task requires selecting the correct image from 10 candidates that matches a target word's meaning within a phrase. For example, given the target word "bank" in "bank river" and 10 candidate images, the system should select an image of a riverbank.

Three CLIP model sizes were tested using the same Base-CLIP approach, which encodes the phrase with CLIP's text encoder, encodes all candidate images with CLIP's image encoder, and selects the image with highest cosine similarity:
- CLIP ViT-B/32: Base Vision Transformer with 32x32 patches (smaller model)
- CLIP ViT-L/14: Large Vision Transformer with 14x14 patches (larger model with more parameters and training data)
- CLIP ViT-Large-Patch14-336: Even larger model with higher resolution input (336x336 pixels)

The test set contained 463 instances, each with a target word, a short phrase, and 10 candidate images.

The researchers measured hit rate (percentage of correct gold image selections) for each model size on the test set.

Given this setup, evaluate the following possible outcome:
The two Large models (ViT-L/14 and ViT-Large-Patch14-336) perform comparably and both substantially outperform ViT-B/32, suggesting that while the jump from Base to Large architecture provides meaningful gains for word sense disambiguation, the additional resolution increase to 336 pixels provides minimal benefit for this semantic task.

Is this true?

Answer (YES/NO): NO